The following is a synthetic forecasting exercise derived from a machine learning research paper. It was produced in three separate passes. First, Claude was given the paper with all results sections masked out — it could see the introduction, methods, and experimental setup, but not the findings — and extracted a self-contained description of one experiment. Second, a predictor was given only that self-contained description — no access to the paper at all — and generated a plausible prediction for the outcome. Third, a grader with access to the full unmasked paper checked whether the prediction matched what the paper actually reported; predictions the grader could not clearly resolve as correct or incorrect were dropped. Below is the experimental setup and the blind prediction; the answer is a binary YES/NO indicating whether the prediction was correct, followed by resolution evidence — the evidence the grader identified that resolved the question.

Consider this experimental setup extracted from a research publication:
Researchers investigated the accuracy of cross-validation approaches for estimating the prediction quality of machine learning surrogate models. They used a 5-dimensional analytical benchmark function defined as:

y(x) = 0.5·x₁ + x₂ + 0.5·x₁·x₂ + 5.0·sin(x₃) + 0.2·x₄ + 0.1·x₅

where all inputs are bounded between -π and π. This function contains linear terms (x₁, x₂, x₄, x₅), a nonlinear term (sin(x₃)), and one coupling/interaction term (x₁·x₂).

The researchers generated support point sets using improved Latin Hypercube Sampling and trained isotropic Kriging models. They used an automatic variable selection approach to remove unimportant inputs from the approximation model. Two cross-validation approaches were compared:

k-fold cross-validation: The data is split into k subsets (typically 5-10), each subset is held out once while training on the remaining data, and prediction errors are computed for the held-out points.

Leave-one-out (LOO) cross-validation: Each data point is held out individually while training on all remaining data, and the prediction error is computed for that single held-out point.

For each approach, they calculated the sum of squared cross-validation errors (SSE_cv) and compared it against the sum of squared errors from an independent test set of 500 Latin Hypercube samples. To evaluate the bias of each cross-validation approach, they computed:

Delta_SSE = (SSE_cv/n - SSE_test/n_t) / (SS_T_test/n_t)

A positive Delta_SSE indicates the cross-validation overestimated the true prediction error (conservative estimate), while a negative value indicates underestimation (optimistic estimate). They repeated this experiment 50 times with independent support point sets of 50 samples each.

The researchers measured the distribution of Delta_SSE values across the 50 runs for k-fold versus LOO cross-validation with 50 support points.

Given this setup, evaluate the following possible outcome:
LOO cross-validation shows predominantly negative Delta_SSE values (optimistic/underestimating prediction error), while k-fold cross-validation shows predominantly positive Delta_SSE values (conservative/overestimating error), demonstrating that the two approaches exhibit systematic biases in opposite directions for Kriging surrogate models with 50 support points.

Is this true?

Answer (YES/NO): NO